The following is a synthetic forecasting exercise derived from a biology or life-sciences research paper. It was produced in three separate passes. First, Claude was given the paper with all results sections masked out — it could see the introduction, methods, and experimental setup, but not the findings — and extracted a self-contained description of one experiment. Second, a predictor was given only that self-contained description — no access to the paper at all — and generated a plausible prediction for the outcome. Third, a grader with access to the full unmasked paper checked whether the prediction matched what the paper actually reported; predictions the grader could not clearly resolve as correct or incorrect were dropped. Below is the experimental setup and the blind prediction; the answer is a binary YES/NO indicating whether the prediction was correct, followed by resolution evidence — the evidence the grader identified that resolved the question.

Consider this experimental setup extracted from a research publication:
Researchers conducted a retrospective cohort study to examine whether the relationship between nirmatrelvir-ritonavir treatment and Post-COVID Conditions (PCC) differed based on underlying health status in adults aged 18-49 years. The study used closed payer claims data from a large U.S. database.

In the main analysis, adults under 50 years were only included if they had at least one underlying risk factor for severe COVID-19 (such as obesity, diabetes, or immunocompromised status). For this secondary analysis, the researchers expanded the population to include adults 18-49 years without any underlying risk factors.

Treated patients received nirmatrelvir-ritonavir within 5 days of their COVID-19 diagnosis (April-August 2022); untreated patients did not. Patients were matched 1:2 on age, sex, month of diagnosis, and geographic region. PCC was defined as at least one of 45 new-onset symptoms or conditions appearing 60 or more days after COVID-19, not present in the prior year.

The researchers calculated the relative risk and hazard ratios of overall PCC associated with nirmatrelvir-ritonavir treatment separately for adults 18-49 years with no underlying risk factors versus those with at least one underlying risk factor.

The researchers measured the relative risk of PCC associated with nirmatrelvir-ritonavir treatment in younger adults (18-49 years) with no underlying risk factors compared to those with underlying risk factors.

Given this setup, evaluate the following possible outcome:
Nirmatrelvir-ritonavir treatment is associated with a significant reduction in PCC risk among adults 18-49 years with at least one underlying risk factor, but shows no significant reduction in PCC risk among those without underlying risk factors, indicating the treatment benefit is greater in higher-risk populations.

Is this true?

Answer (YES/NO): YES